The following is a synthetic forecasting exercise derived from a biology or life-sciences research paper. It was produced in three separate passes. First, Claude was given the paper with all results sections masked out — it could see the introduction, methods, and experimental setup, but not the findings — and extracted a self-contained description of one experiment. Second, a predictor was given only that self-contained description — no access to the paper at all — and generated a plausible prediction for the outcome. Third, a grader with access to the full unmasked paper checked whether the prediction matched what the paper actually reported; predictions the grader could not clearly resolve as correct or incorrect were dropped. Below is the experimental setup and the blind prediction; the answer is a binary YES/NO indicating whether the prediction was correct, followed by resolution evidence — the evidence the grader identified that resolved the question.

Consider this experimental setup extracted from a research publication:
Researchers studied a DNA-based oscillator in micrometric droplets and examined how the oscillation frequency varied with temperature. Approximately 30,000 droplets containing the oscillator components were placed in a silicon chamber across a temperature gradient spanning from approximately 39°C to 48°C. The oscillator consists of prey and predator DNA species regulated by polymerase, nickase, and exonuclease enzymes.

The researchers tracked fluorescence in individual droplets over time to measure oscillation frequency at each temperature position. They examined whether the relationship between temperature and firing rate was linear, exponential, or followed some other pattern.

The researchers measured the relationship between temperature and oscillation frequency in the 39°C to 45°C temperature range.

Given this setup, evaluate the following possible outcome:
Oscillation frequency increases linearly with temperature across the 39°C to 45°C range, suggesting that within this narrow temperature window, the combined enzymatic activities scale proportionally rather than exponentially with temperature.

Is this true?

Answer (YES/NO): YES